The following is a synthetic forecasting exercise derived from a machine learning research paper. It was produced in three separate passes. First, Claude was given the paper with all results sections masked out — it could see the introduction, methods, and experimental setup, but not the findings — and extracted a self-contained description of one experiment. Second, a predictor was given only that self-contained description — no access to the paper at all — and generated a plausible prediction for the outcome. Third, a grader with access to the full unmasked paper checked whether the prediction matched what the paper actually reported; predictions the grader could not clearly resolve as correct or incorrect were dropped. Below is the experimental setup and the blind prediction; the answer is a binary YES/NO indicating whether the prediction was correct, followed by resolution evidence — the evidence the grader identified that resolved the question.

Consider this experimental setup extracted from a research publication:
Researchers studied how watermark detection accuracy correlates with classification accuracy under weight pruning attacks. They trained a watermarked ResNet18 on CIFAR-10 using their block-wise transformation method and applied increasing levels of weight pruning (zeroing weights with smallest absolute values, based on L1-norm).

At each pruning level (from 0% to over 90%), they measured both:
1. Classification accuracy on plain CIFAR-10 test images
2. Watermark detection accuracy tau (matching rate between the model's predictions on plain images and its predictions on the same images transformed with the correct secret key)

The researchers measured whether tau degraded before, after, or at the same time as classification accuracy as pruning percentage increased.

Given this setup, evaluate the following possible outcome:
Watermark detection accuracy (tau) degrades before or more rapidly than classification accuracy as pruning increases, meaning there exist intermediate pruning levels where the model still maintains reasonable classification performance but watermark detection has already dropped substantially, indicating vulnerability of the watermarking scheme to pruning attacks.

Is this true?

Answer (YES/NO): NO